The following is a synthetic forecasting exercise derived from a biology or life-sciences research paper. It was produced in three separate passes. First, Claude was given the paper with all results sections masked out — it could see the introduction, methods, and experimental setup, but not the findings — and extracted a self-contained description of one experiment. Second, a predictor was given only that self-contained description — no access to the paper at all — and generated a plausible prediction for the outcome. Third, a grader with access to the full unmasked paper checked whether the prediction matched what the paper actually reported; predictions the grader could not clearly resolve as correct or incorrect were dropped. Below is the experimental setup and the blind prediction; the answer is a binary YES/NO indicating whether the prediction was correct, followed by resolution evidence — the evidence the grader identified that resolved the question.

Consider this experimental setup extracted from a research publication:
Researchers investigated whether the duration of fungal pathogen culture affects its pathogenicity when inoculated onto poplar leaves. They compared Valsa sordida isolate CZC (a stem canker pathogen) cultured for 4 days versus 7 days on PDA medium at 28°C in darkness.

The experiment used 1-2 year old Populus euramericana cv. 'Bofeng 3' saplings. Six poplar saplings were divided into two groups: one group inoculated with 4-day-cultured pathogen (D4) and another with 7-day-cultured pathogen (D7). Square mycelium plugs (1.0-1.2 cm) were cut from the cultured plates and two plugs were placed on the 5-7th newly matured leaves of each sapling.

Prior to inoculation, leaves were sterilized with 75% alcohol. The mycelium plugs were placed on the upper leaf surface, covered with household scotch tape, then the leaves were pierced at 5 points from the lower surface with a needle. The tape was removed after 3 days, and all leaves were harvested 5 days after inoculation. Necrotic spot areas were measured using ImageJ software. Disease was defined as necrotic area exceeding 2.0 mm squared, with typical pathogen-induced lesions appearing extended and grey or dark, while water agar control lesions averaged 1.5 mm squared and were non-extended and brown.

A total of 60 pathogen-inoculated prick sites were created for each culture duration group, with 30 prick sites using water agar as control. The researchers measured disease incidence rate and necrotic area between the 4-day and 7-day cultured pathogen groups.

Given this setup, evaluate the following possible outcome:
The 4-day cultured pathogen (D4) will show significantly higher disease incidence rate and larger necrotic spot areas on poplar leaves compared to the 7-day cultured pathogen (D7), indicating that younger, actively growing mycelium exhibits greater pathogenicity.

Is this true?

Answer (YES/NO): YES